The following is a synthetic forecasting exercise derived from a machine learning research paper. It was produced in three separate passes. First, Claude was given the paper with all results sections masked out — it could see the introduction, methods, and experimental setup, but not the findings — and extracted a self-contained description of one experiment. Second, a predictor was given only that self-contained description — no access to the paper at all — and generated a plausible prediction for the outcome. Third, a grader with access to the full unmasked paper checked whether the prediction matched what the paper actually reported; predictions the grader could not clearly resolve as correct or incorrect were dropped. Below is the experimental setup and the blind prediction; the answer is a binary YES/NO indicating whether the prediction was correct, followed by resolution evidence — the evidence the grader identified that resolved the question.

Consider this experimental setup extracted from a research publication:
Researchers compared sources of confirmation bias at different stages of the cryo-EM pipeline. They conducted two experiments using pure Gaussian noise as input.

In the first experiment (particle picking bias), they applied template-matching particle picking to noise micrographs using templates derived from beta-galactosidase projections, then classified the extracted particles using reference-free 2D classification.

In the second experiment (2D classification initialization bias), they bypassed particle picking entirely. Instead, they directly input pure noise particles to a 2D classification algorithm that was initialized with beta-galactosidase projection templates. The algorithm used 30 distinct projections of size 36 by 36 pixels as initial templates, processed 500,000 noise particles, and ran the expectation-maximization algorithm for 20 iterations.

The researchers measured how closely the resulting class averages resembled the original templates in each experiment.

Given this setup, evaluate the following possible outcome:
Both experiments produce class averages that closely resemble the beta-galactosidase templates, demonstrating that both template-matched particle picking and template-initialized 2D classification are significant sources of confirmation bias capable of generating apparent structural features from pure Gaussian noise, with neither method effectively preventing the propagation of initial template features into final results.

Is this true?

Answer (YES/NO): NO